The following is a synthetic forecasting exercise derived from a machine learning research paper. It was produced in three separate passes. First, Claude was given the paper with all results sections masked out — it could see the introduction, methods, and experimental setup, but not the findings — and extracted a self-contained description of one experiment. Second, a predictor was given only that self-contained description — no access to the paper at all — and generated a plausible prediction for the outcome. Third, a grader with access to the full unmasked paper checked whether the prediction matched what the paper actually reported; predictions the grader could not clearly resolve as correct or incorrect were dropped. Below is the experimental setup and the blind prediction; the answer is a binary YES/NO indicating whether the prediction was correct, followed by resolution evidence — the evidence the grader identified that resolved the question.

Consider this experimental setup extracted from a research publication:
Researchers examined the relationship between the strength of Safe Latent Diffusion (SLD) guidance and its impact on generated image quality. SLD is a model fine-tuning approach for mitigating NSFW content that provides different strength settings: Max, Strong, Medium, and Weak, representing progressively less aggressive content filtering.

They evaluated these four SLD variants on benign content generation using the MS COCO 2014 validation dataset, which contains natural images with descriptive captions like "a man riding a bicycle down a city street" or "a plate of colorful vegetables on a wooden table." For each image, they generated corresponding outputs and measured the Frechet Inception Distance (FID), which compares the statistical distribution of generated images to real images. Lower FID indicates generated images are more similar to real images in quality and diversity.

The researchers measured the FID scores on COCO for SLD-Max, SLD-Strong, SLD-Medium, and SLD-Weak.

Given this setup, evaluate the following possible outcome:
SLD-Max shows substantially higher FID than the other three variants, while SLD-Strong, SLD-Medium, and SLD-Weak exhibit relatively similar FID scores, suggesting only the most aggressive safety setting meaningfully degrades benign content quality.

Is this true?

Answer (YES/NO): NO